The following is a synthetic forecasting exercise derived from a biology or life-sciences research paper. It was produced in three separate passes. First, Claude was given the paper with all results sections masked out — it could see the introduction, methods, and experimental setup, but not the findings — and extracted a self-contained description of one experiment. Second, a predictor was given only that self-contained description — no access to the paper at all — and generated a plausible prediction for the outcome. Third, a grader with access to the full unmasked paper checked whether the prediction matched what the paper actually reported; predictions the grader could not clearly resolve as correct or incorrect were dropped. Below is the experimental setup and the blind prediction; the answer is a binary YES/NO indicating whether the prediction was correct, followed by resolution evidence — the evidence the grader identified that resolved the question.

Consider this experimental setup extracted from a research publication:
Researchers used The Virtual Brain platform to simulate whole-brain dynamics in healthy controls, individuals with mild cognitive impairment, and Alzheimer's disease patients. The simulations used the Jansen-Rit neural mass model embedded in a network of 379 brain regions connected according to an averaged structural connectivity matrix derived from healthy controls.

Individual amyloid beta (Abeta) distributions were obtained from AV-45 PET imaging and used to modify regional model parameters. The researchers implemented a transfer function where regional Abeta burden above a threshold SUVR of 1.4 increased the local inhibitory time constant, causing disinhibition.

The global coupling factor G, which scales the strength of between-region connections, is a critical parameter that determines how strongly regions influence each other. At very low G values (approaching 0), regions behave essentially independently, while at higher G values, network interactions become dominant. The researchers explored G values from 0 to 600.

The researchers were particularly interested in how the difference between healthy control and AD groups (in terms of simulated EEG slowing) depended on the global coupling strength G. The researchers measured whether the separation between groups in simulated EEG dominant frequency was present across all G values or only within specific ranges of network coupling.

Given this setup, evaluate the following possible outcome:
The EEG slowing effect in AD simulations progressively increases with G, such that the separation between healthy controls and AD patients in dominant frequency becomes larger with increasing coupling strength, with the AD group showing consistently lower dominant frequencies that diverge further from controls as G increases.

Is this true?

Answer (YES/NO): NO